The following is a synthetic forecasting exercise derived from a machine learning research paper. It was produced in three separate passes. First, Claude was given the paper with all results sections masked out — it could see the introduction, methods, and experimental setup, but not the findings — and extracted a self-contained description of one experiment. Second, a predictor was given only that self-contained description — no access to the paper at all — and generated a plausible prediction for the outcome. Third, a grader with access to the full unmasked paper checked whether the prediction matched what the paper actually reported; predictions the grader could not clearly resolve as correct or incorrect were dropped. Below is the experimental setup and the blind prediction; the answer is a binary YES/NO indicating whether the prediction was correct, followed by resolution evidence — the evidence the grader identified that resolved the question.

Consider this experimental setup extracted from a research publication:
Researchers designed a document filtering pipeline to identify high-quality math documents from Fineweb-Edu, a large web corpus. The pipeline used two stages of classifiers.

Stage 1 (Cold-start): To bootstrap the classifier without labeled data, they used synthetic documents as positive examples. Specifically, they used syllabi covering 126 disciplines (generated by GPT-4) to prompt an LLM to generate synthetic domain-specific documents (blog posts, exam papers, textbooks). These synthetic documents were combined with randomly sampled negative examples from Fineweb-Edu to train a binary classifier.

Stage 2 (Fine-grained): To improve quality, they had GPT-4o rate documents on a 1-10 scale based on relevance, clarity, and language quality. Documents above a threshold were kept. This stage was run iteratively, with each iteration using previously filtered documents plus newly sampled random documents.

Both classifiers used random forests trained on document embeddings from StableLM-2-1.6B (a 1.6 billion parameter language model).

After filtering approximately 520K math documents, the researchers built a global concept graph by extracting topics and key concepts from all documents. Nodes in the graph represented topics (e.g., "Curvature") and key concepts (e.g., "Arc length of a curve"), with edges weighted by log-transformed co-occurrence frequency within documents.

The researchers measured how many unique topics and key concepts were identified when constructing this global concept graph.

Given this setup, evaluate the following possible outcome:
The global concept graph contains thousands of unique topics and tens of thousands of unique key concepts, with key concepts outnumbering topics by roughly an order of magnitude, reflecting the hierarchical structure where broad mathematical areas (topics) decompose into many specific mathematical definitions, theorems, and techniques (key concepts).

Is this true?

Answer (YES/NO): NO